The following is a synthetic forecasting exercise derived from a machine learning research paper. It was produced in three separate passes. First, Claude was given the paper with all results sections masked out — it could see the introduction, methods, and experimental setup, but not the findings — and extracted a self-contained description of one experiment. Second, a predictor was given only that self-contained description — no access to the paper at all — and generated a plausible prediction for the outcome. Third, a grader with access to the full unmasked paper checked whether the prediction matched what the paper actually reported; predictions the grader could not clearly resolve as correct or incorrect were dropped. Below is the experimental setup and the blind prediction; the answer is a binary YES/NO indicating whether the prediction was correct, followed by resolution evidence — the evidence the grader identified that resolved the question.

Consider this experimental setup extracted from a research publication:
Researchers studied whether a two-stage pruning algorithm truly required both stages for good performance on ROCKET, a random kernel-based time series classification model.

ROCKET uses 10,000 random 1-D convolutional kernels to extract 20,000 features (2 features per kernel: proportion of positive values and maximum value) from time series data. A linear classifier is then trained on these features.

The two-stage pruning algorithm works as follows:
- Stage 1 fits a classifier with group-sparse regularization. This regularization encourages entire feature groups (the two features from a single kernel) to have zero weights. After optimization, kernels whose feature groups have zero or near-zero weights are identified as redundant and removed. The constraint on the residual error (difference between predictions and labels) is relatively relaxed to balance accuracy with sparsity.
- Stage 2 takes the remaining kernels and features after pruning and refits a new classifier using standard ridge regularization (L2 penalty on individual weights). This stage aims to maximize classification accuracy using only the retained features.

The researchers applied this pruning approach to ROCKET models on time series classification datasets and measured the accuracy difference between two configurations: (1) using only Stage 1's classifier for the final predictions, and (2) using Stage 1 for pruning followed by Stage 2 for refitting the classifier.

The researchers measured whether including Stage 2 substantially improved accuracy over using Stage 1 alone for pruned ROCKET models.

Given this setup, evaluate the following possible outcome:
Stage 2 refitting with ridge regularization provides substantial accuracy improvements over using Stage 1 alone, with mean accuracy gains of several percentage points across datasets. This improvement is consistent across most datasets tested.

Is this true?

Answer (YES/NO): NO